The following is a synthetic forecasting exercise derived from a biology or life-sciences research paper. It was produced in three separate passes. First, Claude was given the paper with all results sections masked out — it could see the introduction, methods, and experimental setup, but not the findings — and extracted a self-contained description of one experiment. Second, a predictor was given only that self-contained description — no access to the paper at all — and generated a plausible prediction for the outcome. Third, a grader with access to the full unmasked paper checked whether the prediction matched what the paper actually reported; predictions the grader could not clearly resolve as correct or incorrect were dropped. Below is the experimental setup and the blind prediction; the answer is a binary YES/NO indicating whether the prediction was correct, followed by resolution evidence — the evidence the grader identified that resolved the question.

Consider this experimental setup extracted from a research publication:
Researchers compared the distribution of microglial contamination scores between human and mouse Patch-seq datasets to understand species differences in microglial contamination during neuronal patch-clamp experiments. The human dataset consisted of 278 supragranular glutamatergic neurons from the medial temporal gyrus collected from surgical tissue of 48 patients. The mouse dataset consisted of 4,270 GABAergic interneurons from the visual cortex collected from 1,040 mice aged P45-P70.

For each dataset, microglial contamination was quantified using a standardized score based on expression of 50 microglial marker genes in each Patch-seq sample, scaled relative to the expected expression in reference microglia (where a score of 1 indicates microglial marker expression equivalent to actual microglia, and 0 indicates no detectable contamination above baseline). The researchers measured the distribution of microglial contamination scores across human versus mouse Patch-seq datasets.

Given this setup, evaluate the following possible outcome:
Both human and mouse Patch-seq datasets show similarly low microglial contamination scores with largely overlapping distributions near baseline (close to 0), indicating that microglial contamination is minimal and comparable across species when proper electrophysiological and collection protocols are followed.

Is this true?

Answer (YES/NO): NO